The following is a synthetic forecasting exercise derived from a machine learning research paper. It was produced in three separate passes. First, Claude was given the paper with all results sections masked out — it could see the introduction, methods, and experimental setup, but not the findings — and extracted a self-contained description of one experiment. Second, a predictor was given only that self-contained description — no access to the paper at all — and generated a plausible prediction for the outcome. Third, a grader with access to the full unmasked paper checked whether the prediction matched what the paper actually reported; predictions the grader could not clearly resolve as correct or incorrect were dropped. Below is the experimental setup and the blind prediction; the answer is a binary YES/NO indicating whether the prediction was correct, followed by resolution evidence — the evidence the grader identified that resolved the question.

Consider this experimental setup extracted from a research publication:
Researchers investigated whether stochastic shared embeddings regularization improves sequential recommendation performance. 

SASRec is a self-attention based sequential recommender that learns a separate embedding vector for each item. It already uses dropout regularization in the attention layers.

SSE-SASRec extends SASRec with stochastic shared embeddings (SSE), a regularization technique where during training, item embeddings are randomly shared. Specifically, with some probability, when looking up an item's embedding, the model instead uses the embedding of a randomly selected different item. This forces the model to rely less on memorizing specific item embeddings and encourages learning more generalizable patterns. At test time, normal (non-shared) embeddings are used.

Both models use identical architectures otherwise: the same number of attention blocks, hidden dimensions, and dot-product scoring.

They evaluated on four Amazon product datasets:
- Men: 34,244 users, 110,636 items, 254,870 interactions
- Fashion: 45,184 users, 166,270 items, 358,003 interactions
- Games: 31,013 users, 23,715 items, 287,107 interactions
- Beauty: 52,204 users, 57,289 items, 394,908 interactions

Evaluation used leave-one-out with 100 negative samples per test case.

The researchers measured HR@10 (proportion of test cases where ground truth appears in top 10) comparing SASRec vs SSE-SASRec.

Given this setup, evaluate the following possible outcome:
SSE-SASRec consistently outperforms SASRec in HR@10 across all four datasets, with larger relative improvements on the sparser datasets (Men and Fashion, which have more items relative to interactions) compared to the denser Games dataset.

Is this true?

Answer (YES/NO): NO